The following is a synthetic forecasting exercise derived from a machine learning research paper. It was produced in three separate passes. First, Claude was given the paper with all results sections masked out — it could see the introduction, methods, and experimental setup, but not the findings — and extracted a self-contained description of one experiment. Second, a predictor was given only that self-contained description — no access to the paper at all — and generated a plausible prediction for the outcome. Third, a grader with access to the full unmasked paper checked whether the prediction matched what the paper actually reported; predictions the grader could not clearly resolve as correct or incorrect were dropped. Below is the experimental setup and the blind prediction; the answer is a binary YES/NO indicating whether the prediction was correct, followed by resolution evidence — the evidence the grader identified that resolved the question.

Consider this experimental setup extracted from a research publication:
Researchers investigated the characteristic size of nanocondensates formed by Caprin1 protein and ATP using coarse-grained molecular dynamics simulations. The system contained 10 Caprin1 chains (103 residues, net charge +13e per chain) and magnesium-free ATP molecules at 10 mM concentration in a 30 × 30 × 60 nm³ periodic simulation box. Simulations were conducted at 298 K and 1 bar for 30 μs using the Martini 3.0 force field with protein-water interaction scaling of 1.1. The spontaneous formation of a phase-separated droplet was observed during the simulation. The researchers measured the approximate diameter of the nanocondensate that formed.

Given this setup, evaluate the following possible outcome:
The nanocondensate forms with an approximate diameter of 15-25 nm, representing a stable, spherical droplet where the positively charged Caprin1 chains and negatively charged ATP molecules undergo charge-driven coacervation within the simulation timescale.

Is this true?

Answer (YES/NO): NO